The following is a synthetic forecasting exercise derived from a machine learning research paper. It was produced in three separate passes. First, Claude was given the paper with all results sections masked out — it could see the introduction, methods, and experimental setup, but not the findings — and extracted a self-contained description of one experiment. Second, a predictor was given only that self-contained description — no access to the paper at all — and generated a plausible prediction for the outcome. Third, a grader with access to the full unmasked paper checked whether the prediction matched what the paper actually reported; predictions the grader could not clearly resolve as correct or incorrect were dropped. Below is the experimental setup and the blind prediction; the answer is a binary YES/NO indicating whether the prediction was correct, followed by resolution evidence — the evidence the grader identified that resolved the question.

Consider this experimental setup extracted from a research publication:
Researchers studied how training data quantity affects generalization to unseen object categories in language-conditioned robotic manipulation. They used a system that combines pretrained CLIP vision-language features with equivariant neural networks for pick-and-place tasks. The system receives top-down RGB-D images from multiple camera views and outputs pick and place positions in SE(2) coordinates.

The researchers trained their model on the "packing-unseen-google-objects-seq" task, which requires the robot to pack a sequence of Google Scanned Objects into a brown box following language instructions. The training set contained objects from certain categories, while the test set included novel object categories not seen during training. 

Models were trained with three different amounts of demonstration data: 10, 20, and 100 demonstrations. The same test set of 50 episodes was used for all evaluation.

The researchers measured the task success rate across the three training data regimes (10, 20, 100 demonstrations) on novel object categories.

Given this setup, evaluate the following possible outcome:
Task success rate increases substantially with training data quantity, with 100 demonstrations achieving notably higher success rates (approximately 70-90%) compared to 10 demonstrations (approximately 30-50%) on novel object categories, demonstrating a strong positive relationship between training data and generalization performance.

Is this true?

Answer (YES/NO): NO